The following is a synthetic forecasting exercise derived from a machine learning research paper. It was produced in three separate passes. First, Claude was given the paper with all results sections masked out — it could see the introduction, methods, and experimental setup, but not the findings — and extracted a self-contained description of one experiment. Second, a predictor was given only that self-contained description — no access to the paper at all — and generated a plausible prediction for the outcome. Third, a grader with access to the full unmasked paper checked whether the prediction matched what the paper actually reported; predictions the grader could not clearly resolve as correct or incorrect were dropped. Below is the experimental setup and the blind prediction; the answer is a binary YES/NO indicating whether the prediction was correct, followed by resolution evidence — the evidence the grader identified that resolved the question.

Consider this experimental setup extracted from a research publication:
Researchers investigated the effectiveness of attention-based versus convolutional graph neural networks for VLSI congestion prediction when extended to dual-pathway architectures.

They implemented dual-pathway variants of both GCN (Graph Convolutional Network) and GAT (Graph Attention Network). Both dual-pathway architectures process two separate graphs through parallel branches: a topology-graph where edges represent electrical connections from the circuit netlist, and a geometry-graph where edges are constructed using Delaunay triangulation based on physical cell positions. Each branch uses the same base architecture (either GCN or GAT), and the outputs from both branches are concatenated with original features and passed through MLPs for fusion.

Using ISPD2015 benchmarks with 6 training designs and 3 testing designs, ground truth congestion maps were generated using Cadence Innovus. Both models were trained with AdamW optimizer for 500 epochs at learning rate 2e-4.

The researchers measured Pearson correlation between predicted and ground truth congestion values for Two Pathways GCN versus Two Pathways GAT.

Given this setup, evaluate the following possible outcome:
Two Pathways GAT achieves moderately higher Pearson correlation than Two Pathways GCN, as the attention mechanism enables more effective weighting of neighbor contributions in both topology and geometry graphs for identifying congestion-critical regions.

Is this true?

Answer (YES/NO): NO